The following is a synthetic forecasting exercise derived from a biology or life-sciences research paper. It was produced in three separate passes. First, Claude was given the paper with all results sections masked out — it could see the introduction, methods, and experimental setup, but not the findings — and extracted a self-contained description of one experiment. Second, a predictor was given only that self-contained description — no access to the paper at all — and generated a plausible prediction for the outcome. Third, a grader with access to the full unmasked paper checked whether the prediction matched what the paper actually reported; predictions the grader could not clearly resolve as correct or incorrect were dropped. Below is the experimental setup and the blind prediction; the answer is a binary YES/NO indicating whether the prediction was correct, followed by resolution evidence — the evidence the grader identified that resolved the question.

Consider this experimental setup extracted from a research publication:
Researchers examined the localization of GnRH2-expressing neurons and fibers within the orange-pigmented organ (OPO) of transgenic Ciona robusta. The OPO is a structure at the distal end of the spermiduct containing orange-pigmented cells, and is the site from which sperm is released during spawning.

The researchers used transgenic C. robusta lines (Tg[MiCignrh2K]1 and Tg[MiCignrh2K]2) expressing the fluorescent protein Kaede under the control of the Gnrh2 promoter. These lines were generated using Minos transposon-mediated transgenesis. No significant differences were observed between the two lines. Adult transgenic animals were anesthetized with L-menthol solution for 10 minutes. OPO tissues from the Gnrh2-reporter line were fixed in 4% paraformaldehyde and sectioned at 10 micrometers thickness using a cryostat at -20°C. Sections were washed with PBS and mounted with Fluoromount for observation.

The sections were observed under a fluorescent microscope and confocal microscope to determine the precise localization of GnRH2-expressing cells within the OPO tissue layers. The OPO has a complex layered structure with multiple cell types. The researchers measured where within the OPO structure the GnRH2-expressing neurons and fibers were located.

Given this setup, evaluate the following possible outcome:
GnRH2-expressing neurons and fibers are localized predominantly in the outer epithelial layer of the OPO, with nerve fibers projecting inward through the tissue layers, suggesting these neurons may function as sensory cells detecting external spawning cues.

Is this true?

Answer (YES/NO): NO